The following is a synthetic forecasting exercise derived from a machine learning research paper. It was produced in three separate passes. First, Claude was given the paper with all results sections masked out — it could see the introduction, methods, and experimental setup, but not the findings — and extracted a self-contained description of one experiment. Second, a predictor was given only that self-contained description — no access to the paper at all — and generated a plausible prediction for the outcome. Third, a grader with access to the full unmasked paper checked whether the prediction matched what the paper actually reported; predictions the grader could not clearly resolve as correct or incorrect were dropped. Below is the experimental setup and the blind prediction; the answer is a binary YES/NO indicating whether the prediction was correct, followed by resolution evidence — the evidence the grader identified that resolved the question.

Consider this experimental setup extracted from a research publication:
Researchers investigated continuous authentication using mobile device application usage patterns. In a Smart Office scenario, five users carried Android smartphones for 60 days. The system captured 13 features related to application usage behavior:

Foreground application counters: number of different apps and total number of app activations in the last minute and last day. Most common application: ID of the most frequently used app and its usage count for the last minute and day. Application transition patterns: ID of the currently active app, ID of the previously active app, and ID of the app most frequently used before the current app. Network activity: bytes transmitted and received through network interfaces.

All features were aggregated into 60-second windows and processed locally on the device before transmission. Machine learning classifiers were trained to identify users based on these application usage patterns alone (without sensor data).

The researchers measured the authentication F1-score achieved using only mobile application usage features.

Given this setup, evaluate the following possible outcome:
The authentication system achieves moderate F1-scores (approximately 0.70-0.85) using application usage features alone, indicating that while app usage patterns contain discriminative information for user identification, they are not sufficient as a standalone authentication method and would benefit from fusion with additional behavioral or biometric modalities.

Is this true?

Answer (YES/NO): NO